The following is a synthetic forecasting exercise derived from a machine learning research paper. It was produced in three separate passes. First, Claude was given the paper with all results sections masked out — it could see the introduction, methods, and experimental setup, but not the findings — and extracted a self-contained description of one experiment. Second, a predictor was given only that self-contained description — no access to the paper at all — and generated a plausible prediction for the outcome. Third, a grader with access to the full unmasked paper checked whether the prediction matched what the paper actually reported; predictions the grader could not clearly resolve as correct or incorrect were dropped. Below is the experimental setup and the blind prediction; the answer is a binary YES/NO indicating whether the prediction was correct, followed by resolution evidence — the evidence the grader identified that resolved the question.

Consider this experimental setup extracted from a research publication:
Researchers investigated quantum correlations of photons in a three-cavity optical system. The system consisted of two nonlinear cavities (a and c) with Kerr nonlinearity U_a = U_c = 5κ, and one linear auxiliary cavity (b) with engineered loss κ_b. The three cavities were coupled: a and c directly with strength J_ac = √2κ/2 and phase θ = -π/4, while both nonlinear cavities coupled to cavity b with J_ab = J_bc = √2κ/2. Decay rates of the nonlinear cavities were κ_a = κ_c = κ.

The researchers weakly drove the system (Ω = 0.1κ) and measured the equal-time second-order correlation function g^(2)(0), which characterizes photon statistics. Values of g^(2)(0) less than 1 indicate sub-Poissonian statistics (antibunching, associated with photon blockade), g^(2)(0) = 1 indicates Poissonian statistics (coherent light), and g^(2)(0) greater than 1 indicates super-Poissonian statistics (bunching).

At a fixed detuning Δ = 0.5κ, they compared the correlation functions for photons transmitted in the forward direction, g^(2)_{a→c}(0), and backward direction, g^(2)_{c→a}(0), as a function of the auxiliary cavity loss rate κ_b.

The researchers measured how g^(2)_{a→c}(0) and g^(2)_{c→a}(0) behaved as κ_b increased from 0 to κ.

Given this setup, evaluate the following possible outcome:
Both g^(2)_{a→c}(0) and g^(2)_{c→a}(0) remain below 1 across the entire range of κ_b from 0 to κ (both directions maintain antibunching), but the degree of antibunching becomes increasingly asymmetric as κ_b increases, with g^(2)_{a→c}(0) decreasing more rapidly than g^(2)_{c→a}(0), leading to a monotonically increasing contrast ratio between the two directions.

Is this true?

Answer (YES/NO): NO